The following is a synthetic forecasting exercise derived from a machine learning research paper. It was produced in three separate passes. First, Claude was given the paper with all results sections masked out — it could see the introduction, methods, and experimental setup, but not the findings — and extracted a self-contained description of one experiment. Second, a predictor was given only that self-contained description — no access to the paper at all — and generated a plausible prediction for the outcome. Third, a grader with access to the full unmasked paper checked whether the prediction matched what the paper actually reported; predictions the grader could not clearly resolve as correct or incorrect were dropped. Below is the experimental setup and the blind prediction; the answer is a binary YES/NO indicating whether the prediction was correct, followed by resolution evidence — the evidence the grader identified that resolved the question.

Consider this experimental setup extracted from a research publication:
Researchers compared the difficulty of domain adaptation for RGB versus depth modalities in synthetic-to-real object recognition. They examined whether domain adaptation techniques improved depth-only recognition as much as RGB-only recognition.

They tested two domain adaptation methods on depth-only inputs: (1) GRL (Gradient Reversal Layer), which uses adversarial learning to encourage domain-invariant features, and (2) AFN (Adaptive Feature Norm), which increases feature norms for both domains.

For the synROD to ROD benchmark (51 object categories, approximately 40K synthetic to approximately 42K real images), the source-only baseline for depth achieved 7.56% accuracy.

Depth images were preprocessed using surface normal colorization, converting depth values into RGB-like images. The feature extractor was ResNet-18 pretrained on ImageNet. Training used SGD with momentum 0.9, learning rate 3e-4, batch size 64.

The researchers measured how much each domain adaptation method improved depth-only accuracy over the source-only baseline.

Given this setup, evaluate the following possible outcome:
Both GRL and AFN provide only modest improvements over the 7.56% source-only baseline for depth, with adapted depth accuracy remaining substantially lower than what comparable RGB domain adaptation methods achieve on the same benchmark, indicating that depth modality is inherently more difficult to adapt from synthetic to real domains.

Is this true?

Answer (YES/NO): NO